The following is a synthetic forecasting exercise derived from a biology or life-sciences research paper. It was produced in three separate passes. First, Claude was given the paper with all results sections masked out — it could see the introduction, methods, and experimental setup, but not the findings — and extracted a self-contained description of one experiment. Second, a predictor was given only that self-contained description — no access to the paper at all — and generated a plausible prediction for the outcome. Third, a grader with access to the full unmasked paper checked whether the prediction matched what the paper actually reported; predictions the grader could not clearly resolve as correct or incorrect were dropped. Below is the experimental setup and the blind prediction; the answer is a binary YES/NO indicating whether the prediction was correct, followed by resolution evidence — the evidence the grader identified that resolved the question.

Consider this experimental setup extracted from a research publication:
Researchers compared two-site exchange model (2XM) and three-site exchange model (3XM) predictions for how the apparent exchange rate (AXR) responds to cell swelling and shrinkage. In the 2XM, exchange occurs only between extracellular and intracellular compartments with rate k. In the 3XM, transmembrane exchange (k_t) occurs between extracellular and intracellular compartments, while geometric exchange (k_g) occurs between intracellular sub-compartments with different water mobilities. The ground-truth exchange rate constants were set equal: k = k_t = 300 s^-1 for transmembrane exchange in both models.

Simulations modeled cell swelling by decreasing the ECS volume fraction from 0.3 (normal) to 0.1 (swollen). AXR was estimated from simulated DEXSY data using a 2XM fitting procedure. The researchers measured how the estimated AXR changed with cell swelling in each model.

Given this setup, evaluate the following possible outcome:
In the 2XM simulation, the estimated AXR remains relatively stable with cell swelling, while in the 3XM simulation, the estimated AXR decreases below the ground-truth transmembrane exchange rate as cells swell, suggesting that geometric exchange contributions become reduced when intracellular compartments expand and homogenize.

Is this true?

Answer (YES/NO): NO